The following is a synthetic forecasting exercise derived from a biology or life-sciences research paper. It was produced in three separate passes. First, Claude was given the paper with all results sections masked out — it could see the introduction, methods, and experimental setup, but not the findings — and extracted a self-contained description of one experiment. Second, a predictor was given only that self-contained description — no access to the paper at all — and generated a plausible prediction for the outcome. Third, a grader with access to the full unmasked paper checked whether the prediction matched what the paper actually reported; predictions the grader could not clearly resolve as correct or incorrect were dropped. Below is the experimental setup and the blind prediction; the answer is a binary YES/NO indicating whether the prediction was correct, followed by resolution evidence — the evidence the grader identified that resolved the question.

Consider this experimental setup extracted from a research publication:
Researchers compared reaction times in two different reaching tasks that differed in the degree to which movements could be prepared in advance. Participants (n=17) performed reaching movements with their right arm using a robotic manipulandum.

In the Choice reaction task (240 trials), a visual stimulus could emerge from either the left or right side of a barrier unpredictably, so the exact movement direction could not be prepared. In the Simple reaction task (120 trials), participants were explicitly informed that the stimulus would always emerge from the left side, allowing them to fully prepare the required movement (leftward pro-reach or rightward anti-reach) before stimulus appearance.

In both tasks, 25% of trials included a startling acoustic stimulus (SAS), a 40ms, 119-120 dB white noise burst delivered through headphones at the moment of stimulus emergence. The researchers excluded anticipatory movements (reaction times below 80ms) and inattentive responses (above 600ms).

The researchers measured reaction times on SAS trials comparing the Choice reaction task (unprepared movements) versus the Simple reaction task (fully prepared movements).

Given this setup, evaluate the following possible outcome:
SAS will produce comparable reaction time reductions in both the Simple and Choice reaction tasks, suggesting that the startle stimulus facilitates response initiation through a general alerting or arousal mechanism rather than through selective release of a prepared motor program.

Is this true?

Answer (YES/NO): NO